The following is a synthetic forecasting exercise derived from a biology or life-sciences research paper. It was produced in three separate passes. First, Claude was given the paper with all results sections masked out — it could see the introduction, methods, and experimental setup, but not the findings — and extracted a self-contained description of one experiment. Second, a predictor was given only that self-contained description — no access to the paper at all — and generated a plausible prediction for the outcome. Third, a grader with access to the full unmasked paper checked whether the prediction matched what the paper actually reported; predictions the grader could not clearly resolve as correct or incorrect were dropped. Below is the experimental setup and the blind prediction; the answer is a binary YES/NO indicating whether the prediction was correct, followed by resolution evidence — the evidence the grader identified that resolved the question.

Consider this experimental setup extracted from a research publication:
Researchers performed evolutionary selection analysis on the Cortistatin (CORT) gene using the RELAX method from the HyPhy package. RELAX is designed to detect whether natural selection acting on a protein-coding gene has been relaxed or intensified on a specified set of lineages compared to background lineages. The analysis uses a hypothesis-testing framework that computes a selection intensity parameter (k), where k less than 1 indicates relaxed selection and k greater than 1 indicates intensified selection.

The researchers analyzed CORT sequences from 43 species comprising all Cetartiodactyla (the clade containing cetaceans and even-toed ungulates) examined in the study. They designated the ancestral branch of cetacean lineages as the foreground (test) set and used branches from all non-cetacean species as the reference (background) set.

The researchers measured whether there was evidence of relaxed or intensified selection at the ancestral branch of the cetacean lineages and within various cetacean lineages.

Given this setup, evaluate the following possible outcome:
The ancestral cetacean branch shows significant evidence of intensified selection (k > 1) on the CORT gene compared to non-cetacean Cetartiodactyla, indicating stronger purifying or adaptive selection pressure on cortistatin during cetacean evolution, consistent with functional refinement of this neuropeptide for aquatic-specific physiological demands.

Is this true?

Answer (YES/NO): NO